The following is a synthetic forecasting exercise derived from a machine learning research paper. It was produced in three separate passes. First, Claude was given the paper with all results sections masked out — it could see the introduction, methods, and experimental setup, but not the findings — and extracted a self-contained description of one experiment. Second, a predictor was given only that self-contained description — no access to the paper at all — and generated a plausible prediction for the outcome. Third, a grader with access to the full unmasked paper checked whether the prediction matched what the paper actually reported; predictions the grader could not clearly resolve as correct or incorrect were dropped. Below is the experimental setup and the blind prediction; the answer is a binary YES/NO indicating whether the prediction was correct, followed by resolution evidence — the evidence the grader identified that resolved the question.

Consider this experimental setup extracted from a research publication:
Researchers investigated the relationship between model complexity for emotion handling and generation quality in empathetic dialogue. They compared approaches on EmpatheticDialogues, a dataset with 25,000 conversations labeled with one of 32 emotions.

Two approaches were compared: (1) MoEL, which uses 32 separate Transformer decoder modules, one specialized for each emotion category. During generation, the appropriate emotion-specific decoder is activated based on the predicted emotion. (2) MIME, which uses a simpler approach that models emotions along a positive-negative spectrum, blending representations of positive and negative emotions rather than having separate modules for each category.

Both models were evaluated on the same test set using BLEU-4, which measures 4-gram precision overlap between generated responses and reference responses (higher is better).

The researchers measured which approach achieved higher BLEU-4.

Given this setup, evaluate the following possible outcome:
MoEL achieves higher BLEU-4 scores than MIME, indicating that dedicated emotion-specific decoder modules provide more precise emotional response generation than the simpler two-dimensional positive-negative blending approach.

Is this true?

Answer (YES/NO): NO